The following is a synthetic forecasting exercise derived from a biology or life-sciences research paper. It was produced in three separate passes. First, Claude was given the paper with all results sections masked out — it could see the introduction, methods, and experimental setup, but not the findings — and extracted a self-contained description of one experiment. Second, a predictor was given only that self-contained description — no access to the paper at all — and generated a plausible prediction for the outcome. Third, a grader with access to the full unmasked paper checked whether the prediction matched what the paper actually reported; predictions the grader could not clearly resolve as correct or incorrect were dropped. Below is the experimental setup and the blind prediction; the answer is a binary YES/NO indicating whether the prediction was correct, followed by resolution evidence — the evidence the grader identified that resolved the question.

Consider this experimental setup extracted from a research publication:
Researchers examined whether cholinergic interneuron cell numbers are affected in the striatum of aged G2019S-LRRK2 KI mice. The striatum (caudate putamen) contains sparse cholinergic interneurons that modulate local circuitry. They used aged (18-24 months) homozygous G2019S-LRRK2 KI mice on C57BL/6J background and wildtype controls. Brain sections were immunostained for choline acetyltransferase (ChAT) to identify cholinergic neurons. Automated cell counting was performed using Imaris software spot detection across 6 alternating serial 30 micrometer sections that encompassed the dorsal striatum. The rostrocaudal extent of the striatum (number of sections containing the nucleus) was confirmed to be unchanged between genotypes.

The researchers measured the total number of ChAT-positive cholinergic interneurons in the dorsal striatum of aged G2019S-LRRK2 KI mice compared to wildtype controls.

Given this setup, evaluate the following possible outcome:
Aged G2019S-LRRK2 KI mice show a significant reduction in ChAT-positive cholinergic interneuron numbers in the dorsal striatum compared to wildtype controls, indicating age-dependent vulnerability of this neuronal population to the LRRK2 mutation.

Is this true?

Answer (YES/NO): NO